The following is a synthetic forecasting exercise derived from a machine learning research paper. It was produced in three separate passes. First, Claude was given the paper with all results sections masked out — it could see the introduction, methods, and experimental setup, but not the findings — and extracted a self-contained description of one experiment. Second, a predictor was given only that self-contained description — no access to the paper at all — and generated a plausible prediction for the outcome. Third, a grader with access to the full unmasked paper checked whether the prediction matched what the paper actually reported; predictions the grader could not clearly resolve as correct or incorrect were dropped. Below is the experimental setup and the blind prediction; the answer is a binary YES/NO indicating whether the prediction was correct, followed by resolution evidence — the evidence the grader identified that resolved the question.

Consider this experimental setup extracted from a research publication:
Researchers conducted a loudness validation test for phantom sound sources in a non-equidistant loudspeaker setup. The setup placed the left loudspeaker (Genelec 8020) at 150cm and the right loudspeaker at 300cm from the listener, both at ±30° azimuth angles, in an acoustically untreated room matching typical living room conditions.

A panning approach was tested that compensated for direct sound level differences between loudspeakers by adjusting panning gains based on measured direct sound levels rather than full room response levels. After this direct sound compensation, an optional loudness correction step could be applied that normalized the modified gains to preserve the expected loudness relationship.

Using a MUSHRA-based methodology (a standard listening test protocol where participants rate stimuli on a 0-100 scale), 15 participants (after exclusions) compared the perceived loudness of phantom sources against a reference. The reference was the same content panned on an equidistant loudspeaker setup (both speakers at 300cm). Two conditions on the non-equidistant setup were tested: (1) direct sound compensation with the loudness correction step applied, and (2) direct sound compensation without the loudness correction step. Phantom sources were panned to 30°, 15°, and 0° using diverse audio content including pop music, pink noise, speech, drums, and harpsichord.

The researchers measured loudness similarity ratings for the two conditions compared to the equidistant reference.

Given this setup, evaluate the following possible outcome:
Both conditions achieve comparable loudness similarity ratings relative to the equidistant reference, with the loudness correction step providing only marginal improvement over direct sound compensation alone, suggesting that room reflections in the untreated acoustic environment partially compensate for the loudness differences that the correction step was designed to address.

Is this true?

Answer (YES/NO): NO